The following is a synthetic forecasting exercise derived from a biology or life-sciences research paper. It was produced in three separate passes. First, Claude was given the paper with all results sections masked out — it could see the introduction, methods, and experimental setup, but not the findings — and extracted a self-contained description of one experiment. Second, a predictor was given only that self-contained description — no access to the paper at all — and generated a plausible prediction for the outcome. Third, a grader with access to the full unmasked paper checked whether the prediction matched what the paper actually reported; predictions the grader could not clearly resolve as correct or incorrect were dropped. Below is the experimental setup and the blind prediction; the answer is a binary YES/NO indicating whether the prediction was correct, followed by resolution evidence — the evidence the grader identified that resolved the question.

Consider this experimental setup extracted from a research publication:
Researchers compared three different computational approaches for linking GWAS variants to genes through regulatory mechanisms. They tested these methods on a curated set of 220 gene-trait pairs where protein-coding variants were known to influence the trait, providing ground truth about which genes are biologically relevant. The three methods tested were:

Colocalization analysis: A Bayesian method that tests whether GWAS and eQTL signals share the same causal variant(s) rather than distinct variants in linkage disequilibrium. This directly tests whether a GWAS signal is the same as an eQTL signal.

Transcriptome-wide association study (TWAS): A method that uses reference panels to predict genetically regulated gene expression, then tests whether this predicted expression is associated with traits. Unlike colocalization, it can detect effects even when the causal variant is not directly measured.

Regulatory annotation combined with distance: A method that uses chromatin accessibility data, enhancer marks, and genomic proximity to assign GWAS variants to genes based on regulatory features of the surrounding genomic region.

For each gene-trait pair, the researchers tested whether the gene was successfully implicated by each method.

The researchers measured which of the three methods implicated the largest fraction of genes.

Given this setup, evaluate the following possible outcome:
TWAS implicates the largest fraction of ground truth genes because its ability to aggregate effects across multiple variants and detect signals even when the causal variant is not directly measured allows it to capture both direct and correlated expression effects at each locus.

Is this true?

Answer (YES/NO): NO